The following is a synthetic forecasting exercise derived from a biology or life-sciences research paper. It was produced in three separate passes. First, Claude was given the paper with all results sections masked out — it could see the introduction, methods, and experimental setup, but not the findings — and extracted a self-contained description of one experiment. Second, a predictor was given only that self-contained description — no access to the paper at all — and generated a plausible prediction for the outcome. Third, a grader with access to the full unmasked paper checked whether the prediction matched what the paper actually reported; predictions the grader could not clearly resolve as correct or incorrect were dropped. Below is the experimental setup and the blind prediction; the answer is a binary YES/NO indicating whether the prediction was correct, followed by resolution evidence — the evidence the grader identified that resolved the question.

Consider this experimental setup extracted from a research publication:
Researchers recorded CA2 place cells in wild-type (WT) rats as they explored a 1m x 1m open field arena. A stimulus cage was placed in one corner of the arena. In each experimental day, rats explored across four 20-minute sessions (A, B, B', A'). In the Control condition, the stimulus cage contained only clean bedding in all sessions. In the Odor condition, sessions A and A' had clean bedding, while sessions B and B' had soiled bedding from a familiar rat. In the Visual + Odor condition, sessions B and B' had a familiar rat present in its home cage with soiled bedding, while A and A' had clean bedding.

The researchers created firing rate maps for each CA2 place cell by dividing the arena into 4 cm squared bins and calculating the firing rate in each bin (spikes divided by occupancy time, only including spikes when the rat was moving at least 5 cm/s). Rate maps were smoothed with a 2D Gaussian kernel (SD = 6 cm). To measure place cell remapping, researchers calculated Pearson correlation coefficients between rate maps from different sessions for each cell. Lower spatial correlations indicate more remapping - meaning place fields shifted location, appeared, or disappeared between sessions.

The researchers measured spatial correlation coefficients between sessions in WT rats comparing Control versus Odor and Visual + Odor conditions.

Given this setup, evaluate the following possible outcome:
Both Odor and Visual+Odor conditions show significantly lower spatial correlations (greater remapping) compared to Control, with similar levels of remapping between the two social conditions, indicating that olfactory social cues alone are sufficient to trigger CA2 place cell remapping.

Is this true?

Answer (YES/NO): YES